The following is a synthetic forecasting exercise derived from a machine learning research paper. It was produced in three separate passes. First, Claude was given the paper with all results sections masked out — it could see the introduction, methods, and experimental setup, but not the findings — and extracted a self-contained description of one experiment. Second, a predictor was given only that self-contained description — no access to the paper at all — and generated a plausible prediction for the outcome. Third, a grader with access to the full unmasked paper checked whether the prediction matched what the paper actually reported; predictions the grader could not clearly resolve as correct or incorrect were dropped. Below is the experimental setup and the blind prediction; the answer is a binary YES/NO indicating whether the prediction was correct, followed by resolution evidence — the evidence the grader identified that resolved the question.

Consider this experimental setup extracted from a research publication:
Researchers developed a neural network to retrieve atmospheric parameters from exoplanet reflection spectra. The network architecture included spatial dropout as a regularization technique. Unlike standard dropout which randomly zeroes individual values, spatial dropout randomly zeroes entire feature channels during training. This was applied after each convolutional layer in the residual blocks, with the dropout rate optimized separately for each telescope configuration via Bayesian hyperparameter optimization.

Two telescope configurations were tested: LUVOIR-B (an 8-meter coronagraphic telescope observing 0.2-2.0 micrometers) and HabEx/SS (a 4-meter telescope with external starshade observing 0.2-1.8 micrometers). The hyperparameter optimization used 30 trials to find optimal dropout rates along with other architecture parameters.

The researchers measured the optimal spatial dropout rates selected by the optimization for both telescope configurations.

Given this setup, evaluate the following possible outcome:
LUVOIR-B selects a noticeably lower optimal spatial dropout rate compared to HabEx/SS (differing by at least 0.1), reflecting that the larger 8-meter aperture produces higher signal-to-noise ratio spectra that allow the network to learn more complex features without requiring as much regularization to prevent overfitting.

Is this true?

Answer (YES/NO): YES